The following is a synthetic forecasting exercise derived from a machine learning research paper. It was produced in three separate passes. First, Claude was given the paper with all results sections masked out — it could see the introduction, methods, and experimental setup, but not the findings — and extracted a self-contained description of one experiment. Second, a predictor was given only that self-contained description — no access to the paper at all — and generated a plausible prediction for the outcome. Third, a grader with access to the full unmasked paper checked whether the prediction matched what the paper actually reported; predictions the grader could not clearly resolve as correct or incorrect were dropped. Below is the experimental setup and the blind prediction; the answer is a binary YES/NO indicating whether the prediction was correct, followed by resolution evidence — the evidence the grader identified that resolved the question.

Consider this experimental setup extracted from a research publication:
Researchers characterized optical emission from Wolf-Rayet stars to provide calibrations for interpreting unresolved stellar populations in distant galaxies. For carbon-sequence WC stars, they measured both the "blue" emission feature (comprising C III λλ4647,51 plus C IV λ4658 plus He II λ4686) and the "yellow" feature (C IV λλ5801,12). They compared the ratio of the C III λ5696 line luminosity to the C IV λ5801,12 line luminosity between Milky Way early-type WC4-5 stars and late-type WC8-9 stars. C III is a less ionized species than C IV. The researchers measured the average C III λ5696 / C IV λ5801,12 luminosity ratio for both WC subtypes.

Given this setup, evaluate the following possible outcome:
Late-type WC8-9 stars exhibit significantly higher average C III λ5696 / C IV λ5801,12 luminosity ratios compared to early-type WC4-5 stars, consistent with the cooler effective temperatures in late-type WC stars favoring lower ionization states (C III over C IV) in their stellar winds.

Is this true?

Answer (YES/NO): YES